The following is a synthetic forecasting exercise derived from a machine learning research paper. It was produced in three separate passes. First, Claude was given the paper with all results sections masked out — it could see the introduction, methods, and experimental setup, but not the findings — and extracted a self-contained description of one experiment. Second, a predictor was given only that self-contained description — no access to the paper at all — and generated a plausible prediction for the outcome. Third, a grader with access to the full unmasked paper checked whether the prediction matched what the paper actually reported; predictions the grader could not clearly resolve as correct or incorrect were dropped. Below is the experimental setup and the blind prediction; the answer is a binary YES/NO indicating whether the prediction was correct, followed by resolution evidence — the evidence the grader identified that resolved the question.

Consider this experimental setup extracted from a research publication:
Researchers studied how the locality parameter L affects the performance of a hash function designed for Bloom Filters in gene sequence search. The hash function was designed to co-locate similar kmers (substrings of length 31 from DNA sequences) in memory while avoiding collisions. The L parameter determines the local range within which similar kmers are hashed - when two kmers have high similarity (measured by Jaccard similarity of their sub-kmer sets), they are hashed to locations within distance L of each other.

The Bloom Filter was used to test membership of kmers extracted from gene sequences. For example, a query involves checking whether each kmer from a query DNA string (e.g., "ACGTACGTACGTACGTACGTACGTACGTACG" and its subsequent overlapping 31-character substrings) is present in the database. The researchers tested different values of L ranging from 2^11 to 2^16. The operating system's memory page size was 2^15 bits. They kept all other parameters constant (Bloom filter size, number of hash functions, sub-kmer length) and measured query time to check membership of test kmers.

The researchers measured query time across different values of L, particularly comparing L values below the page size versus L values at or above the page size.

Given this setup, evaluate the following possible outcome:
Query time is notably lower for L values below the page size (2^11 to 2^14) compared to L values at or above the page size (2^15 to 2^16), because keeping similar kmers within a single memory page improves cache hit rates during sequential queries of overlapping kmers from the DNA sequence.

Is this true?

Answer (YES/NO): NO